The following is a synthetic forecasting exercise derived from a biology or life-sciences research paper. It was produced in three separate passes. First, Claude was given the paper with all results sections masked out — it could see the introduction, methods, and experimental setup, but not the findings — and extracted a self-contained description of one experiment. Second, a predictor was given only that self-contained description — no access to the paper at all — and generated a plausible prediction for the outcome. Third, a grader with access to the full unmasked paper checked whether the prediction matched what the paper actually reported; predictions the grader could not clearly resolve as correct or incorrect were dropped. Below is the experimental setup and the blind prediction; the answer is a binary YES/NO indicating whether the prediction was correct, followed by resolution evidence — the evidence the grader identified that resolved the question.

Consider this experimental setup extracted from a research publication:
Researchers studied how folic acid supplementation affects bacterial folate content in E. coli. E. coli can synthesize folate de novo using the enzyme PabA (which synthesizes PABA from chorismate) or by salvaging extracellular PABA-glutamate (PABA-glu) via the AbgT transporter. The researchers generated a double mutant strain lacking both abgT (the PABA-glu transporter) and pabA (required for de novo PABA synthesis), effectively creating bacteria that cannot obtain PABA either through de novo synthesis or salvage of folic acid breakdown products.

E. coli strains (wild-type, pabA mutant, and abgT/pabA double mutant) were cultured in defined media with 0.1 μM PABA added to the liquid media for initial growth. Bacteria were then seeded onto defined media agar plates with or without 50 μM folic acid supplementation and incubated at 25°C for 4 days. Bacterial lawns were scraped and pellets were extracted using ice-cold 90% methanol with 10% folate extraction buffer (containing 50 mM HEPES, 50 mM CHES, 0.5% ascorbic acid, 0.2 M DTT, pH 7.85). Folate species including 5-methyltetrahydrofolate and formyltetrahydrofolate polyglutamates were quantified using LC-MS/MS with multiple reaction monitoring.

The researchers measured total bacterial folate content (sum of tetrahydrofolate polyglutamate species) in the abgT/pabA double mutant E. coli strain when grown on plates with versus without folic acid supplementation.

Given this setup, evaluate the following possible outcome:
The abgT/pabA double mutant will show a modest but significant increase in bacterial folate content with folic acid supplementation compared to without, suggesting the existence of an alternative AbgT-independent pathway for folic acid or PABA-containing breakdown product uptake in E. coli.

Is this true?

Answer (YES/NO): YES